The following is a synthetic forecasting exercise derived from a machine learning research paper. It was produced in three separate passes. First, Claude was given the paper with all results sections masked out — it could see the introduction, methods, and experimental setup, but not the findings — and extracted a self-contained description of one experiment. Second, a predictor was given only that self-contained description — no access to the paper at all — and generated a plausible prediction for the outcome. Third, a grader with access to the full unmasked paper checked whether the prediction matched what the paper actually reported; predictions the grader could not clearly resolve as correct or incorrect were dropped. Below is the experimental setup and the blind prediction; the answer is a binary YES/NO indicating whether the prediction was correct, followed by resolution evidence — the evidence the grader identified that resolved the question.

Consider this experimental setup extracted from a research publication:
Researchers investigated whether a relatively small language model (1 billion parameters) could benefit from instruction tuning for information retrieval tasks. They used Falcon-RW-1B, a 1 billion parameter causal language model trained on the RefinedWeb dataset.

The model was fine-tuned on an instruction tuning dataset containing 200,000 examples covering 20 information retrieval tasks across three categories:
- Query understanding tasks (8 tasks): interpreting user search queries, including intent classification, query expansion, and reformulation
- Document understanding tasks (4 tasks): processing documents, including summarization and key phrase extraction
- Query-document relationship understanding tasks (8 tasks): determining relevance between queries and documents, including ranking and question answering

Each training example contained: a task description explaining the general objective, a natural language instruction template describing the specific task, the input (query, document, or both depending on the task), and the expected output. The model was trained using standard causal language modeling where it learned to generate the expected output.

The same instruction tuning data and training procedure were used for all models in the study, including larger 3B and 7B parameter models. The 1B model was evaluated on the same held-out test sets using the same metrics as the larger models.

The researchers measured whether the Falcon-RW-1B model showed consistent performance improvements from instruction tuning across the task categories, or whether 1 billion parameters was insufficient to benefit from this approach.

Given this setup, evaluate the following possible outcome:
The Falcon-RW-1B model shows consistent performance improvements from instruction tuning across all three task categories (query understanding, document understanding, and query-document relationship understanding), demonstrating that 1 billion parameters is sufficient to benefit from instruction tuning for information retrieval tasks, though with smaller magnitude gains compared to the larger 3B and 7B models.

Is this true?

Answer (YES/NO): NO